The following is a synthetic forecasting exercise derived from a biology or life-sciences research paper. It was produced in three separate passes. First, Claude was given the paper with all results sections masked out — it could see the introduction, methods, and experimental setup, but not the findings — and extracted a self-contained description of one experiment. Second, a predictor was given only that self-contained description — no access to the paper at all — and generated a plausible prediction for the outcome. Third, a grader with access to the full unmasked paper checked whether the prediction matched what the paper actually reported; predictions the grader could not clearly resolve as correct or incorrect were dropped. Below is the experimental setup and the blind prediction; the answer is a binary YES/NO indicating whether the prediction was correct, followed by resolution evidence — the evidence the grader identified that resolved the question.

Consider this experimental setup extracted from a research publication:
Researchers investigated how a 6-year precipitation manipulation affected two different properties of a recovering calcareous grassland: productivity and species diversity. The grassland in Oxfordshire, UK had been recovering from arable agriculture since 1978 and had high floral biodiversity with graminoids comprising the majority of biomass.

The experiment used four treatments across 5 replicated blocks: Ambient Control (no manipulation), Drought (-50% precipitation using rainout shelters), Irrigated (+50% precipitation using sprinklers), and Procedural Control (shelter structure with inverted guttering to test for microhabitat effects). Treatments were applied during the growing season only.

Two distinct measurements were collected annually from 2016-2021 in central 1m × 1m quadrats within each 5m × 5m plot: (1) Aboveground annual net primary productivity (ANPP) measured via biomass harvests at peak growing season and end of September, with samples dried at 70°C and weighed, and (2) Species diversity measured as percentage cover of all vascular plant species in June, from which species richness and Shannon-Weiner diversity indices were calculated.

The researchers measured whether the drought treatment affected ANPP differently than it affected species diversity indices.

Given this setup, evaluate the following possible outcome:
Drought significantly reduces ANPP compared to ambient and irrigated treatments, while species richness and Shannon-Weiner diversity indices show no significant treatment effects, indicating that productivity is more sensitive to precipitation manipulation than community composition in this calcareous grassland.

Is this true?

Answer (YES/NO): YES